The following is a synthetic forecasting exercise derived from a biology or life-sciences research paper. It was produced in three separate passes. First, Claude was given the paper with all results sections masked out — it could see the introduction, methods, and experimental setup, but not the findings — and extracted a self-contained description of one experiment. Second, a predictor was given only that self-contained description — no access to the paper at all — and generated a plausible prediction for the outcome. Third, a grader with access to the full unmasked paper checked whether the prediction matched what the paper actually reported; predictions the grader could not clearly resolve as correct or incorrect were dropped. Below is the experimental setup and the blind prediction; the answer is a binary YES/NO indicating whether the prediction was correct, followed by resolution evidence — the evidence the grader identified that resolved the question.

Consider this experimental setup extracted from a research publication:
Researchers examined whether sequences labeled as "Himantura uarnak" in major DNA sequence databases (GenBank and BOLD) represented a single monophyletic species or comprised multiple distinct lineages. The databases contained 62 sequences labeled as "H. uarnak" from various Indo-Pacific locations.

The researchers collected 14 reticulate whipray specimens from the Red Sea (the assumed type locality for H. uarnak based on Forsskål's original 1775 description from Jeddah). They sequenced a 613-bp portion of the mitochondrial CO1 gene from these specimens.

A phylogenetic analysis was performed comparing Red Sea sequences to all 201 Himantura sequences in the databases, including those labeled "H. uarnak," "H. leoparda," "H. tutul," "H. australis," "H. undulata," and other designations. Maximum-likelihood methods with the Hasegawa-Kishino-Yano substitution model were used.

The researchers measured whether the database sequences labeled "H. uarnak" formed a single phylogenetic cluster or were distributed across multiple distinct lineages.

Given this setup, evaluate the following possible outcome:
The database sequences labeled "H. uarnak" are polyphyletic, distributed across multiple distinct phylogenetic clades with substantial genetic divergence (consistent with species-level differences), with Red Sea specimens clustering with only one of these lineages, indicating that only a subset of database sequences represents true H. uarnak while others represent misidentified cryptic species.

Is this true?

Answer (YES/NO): YES